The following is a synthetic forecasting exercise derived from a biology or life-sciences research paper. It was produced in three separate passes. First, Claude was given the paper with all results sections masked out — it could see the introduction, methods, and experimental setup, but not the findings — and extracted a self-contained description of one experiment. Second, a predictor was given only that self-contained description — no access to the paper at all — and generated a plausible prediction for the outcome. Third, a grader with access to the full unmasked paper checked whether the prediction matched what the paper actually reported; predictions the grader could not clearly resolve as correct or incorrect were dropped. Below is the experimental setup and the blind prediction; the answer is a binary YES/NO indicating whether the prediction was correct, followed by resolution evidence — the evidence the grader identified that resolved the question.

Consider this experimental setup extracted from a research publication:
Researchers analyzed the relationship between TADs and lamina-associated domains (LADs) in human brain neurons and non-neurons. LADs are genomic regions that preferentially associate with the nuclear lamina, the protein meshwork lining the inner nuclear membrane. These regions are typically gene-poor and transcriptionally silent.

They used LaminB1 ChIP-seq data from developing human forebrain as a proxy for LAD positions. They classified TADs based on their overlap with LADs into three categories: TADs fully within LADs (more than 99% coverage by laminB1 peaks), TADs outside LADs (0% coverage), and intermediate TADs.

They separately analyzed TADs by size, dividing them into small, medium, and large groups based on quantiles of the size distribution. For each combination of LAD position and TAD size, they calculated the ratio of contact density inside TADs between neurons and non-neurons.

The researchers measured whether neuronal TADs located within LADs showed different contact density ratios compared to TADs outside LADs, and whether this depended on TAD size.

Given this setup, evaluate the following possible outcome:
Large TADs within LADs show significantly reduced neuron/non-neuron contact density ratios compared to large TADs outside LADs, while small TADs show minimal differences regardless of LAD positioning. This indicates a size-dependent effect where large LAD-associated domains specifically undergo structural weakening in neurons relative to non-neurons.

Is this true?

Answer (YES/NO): NO